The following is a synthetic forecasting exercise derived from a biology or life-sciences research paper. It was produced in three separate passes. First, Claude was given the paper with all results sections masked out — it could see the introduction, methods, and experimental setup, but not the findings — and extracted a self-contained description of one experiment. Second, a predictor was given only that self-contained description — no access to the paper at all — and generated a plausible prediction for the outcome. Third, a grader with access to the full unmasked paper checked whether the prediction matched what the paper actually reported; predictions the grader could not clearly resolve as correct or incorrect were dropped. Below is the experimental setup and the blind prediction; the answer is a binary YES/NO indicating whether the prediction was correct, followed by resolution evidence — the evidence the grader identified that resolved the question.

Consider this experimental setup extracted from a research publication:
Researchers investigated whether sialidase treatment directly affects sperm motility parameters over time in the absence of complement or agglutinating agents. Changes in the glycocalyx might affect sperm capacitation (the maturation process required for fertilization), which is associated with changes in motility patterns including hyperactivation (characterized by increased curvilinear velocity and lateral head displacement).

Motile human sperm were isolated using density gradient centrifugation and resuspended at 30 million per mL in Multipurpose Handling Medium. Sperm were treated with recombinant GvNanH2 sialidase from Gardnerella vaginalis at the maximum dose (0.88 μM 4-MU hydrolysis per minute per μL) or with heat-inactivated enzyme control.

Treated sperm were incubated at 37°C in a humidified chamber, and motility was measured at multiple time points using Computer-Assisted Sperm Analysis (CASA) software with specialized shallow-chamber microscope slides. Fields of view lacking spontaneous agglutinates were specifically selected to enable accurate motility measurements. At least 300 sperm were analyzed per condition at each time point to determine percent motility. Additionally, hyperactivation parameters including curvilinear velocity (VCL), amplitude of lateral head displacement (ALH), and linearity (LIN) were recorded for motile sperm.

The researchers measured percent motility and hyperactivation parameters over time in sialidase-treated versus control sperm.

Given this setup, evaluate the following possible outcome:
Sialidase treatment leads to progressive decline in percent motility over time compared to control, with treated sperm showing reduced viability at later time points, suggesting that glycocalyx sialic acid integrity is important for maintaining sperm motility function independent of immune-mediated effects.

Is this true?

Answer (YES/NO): NO